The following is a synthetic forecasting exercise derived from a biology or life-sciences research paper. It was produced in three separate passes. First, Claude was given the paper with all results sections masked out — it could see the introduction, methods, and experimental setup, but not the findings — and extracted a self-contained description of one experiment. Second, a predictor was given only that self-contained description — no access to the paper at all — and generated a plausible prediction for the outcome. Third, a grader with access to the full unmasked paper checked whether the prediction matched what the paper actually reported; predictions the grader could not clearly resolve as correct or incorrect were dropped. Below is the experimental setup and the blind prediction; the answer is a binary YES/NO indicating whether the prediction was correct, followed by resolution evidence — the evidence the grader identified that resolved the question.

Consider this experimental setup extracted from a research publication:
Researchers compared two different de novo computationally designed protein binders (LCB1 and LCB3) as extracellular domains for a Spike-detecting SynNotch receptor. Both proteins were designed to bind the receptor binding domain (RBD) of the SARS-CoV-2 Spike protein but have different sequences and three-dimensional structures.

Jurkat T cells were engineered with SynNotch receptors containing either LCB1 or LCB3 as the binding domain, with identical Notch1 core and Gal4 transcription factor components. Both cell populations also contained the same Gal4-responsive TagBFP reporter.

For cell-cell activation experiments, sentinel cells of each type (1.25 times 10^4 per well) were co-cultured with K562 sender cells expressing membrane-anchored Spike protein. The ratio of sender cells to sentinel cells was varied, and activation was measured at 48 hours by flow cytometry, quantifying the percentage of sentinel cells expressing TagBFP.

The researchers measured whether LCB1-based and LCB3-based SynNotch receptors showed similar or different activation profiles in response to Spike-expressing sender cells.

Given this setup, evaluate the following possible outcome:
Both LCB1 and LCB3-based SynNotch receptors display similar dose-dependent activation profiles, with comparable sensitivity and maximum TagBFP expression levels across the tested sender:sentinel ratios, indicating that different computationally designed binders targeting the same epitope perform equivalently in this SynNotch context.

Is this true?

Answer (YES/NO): NO